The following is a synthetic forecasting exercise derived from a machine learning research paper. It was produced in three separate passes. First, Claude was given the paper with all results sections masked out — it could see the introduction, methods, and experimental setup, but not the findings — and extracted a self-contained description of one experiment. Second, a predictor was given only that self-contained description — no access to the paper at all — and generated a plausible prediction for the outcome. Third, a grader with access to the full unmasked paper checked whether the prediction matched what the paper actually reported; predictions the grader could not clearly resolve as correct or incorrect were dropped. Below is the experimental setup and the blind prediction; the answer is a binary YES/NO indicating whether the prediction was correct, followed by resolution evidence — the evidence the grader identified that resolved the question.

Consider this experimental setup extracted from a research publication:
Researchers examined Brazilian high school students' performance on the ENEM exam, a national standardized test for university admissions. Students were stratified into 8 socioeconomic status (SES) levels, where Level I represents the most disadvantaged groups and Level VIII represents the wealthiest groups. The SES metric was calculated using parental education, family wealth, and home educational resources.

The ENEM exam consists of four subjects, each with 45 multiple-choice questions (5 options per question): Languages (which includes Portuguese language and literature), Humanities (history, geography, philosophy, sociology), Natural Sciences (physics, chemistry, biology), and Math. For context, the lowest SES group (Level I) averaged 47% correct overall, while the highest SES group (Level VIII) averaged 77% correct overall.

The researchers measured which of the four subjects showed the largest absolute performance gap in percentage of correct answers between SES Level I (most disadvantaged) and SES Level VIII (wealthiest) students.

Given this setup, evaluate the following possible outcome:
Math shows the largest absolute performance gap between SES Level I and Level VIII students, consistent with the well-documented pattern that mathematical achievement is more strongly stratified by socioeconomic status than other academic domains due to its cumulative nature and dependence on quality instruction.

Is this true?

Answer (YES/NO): YES